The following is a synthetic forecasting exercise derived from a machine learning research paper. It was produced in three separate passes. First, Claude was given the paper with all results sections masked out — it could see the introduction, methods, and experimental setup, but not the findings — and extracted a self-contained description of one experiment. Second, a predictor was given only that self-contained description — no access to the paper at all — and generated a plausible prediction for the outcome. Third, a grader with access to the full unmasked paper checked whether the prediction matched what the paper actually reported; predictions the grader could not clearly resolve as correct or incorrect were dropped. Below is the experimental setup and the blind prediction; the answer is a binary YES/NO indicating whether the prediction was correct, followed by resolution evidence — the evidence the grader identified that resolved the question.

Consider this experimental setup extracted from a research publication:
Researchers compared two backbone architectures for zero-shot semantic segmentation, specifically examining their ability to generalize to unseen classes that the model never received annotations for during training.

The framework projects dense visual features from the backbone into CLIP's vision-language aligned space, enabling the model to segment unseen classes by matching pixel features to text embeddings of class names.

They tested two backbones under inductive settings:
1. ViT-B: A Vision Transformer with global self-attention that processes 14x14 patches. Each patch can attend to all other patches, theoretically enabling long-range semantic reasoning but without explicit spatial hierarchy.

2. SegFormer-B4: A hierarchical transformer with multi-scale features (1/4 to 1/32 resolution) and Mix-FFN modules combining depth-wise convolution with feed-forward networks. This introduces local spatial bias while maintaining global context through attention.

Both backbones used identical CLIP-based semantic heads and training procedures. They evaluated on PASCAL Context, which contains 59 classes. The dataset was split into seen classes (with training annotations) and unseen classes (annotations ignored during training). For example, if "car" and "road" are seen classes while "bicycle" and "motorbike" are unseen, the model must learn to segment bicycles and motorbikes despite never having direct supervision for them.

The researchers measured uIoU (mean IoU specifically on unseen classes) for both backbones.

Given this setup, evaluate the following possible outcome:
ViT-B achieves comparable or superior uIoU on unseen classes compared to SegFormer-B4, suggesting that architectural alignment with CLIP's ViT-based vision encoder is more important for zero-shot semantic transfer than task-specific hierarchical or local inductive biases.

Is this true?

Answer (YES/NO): NO